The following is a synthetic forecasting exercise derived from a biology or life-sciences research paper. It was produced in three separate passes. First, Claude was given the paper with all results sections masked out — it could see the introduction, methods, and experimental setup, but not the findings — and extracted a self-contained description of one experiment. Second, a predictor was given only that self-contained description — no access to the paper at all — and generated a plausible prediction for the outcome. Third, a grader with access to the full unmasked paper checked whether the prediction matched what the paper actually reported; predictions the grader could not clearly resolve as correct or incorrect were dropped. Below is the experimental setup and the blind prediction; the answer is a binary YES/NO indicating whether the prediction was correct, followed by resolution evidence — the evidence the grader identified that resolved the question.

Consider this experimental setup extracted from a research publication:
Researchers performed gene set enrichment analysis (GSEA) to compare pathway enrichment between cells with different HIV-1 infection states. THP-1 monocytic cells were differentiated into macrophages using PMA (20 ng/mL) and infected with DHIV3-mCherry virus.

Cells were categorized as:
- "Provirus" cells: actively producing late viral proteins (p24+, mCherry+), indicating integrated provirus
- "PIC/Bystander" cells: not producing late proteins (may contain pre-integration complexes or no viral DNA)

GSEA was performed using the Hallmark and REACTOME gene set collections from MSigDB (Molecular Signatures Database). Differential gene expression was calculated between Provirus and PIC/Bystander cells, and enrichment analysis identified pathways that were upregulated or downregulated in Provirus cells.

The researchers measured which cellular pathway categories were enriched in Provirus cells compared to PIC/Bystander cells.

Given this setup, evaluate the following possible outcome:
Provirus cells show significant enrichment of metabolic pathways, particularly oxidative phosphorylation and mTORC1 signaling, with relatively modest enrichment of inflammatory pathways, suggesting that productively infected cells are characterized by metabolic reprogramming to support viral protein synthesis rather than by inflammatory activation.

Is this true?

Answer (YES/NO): NO